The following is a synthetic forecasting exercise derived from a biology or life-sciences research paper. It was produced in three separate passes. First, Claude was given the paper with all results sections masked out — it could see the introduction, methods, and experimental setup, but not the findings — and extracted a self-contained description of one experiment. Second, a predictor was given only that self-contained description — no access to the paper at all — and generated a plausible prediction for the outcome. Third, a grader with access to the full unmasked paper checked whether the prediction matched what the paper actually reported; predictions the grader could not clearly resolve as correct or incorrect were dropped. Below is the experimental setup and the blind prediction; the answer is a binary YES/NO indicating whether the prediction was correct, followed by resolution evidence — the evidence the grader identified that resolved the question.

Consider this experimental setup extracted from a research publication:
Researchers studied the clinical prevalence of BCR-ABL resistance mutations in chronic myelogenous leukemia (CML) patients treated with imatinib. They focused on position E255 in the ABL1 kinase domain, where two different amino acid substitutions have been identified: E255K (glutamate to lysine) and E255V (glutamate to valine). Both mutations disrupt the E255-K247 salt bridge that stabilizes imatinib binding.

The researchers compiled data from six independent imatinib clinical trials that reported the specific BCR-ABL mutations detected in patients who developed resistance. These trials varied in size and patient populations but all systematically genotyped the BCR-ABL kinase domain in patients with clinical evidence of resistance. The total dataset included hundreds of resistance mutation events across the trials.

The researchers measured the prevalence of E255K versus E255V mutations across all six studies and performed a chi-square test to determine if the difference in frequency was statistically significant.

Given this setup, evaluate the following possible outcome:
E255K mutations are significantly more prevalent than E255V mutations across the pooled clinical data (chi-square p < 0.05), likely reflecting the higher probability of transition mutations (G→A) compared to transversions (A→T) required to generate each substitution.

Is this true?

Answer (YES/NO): YES